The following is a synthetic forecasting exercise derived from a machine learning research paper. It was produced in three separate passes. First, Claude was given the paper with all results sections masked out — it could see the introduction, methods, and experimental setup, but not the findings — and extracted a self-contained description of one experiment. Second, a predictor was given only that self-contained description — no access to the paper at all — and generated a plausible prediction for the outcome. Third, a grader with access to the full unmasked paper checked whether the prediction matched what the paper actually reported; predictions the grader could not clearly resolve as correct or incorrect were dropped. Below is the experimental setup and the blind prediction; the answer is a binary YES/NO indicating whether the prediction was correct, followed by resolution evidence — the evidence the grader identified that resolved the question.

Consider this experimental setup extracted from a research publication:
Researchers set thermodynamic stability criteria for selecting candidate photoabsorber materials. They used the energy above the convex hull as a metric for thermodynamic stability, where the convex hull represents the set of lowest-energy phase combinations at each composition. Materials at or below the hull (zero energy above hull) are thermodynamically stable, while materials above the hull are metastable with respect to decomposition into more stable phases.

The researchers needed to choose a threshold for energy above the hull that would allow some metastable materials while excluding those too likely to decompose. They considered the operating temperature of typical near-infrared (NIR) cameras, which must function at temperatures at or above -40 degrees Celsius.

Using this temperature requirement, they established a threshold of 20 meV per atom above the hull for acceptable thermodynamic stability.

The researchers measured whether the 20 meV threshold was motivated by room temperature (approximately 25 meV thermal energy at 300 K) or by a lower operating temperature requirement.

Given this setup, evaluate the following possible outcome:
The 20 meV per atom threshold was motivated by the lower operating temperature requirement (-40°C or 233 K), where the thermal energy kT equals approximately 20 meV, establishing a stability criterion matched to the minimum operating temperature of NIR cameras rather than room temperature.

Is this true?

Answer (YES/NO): YES